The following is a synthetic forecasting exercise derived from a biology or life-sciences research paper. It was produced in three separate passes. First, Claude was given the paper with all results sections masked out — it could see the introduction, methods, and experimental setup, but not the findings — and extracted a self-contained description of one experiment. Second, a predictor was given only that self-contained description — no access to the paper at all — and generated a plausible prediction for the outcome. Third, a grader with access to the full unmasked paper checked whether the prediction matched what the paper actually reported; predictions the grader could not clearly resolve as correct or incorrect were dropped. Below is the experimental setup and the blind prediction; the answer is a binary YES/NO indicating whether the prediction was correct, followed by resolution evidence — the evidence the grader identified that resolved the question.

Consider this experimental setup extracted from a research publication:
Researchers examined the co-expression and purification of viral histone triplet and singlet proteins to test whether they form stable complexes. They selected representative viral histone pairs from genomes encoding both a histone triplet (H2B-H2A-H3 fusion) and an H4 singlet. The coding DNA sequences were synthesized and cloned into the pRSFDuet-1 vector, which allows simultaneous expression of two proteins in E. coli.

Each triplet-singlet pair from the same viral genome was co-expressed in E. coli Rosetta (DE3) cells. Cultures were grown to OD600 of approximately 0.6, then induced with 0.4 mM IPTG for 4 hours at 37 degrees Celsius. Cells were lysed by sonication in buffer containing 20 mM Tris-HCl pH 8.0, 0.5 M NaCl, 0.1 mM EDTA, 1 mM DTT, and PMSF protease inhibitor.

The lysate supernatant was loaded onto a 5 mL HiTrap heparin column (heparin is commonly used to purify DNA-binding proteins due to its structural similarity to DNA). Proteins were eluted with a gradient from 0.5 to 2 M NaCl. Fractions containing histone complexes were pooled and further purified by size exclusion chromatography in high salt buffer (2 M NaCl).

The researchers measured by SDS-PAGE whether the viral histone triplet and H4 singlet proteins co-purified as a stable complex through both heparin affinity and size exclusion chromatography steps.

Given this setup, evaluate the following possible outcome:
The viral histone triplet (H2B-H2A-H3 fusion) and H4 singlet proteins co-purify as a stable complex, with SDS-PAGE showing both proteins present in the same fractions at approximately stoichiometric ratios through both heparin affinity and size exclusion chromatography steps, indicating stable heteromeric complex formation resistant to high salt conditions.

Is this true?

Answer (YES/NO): YES